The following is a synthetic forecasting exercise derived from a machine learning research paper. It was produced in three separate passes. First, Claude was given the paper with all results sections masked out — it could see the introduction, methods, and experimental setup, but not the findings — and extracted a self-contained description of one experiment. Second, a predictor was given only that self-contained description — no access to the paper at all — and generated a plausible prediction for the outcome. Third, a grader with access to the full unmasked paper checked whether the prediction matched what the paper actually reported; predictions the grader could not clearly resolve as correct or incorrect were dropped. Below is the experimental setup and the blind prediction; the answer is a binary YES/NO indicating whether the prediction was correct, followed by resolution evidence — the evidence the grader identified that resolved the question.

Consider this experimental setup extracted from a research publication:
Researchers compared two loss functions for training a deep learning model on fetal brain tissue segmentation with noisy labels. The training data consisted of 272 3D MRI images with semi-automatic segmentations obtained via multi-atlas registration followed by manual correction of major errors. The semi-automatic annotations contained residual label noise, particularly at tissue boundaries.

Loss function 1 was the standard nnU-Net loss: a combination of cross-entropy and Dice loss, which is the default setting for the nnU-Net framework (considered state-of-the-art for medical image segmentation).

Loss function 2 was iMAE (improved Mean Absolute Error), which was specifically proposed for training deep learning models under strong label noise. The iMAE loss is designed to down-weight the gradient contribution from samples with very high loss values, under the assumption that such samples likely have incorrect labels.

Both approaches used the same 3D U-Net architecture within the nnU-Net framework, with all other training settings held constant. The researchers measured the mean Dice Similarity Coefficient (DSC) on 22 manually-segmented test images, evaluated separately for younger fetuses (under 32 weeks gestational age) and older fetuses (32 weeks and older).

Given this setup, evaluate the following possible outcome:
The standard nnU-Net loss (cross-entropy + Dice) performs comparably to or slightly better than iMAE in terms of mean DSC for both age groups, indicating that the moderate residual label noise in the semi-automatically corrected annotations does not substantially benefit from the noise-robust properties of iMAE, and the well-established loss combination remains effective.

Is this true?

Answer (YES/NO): YES